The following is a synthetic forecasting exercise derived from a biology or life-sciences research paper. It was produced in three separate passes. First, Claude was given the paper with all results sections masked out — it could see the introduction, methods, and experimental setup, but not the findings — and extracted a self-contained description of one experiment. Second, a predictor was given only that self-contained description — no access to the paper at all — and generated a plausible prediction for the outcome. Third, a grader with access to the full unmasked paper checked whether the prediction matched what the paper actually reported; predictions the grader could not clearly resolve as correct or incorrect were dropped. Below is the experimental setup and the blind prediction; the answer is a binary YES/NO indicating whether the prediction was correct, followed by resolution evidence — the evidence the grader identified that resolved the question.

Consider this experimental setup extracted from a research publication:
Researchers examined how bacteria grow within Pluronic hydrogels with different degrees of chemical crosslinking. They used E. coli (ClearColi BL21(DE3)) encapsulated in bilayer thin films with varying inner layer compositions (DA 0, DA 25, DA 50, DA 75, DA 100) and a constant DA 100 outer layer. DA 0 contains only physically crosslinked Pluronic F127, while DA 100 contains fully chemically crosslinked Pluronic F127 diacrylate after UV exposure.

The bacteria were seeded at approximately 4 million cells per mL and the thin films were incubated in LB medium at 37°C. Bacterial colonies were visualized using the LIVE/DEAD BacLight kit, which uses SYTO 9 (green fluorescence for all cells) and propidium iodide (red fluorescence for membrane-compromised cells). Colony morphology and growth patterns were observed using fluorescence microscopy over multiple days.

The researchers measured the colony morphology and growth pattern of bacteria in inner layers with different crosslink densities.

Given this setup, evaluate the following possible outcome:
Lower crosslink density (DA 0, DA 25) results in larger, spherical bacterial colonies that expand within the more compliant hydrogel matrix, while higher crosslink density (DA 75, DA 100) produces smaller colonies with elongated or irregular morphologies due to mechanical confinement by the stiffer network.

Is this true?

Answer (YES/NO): NO